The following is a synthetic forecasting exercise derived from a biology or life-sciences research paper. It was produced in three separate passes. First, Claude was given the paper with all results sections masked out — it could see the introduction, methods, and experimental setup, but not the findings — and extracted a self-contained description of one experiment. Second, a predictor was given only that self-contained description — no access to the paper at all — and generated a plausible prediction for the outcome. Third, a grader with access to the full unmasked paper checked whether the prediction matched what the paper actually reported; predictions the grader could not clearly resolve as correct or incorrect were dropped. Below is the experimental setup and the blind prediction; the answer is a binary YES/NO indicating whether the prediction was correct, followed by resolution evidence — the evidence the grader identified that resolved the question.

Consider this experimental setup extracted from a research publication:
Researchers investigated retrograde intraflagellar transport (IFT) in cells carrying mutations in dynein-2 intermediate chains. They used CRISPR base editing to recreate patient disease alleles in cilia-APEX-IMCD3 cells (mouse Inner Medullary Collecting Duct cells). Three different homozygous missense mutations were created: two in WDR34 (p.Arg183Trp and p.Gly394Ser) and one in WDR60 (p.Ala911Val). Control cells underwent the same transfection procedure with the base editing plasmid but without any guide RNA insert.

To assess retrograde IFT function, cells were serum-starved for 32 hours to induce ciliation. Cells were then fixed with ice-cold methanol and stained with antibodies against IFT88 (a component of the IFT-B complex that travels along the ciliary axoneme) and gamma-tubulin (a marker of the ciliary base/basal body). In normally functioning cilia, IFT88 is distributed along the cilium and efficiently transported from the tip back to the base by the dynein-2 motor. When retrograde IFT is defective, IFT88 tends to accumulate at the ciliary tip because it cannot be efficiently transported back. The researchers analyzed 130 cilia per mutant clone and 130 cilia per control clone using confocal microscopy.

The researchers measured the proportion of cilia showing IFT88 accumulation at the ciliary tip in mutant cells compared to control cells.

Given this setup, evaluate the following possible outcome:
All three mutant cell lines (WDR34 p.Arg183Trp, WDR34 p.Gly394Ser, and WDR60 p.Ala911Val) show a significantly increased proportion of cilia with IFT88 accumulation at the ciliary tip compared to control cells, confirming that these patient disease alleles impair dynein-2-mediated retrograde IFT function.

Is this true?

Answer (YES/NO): YES